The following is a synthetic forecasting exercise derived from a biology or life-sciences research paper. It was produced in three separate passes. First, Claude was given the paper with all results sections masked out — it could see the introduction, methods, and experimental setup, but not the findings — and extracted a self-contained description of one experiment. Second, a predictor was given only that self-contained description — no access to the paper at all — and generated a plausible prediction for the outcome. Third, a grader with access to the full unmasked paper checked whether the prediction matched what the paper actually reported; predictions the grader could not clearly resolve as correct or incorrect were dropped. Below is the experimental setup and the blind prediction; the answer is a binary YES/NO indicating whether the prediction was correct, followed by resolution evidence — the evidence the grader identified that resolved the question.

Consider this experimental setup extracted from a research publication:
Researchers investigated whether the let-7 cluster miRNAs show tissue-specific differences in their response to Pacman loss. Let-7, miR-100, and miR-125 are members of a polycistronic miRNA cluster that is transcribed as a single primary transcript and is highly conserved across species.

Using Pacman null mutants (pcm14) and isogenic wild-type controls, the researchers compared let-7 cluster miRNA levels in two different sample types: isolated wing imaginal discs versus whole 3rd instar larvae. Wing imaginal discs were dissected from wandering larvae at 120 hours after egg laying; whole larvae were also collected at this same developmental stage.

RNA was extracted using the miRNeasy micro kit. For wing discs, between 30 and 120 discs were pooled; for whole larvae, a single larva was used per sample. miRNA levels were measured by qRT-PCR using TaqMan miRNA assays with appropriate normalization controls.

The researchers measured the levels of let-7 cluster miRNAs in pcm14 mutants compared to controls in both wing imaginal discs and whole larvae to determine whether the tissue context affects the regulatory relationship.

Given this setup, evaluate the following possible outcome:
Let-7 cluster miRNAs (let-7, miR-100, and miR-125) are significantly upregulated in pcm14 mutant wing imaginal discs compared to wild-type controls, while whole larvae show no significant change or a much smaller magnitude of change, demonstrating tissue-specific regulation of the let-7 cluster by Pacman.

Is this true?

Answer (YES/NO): NO